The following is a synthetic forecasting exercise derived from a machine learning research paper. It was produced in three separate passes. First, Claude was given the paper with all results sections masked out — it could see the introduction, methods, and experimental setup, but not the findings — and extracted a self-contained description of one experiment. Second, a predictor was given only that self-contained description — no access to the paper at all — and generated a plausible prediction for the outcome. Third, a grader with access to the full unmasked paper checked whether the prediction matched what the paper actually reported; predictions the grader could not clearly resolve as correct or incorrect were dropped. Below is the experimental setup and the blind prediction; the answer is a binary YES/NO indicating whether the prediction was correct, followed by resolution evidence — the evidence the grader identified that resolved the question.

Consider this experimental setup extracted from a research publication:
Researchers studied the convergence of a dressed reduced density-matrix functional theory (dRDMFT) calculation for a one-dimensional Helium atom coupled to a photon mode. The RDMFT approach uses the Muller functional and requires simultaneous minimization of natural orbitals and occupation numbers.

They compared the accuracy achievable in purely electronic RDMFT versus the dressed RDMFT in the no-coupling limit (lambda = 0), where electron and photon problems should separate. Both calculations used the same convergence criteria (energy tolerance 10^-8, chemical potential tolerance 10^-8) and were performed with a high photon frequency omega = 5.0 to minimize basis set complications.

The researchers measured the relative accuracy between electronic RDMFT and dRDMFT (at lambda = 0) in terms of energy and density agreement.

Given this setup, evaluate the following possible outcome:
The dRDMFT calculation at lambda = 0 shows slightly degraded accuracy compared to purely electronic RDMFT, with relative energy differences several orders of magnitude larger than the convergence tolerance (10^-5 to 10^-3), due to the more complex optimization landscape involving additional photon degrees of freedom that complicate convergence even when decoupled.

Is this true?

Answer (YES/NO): YES